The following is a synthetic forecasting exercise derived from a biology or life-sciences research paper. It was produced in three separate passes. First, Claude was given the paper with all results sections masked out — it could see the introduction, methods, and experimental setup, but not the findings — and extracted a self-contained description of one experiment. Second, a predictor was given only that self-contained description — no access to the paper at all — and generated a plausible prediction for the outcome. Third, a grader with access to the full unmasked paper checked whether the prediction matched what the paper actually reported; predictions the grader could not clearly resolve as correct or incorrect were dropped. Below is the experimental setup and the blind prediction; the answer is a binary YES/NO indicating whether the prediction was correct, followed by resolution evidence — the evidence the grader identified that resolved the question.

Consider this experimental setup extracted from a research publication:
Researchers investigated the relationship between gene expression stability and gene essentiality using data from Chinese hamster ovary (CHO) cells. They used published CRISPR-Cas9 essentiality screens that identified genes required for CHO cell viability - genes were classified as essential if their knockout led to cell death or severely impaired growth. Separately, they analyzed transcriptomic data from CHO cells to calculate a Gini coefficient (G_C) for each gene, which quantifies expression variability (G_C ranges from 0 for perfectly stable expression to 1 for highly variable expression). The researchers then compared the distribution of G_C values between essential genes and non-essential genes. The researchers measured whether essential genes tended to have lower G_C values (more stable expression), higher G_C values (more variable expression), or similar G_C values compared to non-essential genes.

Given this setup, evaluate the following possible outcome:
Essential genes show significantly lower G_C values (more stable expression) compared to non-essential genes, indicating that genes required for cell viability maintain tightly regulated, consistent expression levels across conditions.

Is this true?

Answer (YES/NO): YES